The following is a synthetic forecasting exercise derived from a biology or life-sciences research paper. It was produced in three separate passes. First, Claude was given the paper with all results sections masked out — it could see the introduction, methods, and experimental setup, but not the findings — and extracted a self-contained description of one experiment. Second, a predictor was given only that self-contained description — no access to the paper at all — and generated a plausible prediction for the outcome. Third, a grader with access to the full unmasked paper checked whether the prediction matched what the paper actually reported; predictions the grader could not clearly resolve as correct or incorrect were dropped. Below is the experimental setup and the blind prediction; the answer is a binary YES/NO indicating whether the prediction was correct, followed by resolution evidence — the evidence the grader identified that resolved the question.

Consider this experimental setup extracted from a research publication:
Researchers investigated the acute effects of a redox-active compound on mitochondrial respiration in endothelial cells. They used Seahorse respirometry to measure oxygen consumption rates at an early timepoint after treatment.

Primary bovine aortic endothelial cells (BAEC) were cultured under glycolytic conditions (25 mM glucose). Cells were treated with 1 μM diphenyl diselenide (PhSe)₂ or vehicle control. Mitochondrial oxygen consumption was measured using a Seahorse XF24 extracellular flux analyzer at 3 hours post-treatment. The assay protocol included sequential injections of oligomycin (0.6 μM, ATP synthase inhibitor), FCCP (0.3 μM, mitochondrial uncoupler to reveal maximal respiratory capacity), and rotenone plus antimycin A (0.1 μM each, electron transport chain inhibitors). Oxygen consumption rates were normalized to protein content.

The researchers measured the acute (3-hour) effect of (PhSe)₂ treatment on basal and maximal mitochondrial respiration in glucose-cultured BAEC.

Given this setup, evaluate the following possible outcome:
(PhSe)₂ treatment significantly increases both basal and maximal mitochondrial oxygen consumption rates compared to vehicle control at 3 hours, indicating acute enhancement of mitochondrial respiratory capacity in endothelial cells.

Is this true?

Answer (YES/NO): NO